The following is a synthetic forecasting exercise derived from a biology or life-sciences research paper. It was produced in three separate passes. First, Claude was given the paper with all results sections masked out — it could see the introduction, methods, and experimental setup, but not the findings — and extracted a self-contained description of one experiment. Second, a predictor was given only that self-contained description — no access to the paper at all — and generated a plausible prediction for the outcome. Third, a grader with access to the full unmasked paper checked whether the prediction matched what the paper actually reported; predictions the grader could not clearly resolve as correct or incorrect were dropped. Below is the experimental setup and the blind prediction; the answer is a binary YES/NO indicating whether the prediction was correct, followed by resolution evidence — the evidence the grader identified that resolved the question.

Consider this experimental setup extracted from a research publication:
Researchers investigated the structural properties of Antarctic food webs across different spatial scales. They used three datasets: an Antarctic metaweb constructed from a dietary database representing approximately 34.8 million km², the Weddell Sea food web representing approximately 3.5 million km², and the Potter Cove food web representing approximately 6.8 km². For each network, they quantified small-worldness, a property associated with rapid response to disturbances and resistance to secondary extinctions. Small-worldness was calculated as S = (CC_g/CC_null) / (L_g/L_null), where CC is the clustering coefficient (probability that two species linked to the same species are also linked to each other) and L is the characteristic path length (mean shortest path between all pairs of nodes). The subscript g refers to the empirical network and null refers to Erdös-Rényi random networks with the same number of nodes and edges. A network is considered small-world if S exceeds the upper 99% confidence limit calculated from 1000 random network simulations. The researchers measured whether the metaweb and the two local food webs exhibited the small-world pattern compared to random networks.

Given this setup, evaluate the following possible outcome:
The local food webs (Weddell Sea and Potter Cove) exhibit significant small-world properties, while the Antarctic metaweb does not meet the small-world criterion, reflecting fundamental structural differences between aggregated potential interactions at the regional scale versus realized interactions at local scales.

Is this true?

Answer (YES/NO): NO